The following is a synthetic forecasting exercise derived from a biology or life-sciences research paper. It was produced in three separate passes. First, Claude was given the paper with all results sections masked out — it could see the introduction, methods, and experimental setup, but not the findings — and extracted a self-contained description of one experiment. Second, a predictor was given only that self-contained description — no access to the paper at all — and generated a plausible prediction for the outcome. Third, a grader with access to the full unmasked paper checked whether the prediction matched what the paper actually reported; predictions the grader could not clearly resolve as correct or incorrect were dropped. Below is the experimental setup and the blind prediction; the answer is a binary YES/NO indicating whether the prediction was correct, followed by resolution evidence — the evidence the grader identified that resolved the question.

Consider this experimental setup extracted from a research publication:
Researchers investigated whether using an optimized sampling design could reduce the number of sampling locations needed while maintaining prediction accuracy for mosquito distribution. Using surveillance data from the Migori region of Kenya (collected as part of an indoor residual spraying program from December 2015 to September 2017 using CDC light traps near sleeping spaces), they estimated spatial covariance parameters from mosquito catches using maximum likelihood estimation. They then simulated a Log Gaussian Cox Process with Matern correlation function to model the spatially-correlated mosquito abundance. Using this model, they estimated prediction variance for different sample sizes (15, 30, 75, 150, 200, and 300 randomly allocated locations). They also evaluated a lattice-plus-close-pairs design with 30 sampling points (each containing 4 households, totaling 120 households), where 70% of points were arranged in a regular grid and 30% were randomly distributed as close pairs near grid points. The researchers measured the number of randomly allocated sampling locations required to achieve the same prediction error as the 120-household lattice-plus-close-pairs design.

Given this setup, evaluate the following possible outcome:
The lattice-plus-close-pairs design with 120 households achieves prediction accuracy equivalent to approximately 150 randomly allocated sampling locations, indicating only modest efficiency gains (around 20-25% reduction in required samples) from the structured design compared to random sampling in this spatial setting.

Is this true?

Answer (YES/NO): NO